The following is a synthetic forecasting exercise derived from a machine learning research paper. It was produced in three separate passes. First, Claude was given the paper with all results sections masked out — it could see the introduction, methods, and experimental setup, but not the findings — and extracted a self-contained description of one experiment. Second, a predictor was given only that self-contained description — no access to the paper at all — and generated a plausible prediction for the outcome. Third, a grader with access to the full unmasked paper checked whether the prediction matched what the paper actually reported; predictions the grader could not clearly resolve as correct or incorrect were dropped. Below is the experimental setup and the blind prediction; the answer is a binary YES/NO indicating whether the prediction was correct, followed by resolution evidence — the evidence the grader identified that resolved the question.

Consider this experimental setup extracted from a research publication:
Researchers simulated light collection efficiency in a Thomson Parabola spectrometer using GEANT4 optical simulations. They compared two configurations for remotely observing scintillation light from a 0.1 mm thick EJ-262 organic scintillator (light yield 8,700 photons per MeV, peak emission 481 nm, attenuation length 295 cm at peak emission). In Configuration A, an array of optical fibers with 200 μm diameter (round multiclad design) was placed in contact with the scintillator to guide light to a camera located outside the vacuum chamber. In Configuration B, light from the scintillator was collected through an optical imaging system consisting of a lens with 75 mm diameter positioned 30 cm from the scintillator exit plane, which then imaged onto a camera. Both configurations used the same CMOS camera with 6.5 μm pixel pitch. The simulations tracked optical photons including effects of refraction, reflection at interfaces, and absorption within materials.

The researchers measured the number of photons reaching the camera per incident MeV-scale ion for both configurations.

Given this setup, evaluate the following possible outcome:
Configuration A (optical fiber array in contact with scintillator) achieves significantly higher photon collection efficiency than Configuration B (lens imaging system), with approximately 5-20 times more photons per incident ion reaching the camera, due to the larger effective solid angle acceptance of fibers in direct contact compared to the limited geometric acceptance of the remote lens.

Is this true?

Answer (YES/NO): NO